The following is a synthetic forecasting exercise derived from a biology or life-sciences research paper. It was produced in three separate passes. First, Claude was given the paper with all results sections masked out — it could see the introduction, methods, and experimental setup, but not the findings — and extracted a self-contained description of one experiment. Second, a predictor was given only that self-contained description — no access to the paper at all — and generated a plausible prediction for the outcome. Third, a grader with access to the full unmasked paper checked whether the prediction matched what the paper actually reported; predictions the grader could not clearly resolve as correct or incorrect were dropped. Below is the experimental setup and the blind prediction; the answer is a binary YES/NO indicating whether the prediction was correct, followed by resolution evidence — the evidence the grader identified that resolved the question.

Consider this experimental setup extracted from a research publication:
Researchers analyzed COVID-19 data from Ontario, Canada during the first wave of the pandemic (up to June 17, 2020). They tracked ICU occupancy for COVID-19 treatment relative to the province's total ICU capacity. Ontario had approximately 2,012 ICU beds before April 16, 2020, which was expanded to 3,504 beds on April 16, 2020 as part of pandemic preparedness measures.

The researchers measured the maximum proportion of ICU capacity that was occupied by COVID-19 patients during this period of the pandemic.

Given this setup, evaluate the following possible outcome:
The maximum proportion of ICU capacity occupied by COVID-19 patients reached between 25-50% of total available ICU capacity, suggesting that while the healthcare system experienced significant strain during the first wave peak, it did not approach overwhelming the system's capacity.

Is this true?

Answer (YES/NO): NO